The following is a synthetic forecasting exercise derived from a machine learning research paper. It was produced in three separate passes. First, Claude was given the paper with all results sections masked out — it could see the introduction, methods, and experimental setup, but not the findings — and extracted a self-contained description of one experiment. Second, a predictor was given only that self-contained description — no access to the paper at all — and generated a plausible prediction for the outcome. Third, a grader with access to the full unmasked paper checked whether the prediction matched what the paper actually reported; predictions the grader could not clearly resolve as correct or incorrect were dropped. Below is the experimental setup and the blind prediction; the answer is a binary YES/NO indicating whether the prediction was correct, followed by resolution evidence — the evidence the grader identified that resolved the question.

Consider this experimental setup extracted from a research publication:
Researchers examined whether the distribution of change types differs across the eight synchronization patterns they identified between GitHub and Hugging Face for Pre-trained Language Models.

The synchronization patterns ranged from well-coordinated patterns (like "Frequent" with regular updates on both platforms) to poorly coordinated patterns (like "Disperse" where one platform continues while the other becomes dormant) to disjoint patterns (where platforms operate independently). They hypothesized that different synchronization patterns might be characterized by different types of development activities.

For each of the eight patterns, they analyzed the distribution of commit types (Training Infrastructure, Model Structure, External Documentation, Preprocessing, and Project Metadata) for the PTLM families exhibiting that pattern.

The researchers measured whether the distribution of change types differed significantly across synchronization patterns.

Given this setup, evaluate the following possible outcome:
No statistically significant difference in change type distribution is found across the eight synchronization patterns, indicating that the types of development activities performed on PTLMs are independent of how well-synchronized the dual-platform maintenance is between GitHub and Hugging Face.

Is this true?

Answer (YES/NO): NO